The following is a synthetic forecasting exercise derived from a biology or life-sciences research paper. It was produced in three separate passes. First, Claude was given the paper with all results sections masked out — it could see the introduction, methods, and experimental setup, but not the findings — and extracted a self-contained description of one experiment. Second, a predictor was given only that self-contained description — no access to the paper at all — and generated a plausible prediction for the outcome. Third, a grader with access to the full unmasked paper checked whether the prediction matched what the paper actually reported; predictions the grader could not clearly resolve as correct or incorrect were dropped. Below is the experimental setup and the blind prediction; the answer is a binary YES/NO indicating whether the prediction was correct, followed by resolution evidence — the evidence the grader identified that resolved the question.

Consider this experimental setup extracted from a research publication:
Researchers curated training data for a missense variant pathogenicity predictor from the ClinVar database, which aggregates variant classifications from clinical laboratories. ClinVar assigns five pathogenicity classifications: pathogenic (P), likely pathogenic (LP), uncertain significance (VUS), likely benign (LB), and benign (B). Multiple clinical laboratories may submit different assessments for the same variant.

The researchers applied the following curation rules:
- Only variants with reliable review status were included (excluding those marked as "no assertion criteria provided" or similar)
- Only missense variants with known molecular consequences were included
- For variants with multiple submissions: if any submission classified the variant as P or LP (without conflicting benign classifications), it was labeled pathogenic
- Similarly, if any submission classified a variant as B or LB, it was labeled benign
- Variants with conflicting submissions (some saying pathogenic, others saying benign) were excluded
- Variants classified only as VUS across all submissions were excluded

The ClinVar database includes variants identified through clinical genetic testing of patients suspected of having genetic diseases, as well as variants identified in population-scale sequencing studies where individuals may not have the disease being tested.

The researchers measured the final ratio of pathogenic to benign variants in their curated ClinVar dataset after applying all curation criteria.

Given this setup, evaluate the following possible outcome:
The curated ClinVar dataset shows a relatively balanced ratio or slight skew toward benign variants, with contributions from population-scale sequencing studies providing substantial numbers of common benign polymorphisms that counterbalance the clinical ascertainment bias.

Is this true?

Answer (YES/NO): NO